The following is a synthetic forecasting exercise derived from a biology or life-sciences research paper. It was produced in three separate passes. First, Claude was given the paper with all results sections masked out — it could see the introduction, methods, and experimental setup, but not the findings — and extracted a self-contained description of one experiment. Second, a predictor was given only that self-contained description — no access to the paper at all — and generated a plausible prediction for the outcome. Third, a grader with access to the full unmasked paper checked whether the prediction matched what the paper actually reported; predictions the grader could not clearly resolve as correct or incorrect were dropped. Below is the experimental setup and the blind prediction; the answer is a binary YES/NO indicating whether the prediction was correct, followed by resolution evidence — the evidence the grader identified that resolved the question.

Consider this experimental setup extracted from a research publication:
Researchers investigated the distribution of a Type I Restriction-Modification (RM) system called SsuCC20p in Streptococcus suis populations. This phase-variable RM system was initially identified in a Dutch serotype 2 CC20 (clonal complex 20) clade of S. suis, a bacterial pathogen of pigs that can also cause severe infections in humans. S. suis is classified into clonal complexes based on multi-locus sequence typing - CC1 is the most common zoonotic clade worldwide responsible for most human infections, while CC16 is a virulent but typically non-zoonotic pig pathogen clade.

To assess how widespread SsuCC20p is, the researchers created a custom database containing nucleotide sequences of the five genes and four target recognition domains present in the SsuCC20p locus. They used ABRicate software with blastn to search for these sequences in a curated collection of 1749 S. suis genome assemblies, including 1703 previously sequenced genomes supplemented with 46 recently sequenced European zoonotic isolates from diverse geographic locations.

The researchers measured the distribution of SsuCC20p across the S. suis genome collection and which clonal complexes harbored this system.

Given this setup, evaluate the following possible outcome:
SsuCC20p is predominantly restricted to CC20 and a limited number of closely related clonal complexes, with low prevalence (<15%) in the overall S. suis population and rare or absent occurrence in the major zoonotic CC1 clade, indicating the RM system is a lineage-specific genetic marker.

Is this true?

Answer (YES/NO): YES